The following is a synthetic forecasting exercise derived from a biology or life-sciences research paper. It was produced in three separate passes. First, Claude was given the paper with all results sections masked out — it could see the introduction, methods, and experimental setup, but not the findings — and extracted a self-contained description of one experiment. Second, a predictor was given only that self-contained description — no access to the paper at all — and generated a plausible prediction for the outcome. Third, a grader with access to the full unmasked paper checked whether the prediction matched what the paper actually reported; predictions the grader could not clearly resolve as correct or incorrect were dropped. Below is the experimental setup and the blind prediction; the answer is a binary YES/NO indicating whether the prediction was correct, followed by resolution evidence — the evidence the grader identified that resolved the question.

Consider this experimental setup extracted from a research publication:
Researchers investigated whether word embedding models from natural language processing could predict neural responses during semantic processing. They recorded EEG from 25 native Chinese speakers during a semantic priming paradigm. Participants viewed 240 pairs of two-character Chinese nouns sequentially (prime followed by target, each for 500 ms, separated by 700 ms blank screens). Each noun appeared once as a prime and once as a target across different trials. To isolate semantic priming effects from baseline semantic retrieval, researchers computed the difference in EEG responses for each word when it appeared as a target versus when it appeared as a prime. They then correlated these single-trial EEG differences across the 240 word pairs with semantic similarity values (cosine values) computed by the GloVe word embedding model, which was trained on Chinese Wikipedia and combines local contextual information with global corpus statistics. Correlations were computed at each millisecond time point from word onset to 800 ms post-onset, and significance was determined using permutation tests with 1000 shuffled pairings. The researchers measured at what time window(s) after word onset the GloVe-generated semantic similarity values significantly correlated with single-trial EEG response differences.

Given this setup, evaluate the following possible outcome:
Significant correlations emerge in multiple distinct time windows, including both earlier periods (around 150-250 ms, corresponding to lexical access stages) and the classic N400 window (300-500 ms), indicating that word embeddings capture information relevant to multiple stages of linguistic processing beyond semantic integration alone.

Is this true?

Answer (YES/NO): NO